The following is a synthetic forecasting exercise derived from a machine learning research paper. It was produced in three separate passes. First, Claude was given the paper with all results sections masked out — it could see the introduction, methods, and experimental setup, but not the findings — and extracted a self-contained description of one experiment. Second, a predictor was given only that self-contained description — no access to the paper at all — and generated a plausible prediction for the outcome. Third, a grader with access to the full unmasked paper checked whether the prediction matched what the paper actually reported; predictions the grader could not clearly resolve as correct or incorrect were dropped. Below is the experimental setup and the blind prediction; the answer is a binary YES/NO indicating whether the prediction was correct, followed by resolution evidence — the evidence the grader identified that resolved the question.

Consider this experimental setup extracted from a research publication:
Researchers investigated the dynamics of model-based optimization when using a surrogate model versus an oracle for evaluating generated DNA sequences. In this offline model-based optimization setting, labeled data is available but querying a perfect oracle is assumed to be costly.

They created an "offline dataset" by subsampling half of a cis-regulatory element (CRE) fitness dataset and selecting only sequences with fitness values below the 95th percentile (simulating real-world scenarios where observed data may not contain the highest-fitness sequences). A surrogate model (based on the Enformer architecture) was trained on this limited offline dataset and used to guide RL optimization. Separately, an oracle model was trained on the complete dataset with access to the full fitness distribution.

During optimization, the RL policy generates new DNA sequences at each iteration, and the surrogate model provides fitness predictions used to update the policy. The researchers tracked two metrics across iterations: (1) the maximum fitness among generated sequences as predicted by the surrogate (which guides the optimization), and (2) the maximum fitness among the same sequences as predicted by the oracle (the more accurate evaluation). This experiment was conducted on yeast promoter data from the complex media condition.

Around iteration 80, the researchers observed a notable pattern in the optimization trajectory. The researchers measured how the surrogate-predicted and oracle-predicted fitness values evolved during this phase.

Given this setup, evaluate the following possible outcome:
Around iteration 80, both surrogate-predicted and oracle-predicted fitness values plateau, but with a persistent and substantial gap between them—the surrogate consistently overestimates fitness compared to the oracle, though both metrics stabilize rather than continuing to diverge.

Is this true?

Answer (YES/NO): NO